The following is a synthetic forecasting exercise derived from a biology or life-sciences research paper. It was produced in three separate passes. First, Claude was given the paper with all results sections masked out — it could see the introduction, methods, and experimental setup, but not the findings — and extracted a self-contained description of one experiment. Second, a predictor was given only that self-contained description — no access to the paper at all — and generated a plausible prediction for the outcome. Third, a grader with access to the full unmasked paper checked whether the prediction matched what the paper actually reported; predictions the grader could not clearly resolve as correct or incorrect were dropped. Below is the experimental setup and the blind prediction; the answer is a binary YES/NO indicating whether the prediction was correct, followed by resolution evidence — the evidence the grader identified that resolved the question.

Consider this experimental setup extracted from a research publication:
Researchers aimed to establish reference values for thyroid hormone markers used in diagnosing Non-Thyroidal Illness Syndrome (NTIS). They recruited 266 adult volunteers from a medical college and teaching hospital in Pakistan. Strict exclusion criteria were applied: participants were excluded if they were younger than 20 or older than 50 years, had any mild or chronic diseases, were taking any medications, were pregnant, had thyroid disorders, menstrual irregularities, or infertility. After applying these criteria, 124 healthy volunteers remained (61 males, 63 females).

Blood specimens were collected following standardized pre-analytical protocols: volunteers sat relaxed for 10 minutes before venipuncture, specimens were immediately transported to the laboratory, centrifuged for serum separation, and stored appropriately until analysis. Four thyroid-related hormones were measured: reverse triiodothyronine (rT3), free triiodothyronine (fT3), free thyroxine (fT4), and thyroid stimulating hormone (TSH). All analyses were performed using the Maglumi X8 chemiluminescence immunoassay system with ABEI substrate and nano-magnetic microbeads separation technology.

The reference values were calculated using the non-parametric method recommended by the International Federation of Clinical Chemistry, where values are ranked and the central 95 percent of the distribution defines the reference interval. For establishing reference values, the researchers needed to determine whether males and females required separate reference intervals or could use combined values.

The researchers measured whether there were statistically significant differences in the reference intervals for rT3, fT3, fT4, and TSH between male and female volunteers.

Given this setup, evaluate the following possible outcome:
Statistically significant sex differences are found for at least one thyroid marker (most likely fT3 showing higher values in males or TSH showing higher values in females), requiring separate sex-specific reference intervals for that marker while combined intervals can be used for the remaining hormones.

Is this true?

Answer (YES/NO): NO